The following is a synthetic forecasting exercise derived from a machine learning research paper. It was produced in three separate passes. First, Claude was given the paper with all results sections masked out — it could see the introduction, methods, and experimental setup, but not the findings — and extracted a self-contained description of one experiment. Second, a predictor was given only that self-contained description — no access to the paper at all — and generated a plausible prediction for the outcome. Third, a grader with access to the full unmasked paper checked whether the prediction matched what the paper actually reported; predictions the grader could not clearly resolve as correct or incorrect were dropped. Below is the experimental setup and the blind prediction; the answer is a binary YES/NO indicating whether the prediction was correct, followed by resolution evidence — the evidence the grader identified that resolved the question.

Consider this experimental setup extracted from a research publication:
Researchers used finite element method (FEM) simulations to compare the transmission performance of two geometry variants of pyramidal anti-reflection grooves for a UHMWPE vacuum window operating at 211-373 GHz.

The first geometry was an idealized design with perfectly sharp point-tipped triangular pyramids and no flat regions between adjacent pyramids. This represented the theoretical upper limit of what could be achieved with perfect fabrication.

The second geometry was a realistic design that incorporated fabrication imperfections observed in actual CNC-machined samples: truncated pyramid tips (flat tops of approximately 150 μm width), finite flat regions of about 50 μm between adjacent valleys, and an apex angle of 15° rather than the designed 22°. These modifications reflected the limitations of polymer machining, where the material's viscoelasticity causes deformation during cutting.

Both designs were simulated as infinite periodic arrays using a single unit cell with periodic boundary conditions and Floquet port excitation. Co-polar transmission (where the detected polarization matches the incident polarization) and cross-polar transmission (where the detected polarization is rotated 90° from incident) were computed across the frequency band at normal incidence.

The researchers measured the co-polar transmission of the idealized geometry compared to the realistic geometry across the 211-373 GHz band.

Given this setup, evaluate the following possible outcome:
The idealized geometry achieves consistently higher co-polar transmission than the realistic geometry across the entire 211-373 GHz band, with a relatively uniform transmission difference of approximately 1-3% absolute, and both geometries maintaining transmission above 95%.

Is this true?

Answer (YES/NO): NO